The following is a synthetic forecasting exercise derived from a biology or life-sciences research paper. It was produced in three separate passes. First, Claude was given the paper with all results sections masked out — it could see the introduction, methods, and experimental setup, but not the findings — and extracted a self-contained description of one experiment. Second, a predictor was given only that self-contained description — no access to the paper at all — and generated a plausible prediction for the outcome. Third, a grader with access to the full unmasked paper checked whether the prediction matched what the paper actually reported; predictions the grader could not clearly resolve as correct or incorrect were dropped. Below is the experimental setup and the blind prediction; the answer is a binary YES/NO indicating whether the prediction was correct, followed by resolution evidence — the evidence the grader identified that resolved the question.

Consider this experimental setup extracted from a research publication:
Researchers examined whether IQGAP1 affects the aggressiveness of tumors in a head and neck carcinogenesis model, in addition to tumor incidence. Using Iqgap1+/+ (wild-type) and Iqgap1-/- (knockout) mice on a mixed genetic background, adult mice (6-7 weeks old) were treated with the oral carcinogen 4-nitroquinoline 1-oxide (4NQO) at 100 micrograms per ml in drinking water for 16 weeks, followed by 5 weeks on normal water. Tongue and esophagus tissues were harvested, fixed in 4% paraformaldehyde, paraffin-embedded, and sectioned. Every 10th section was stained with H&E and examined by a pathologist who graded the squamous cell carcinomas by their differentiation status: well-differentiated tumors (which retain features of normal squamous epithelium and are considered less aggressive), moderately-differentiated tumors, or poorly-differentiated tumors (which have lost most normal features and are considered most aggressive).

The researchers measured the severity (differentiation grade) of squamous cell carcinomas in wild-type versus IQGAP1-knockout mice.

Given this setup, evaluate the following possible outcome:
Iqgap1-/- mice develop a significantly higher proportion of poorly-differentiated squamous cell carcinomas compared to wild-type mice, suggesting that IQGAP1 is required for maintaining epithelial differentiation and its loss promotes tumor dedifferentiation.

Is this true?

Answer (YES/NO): NO